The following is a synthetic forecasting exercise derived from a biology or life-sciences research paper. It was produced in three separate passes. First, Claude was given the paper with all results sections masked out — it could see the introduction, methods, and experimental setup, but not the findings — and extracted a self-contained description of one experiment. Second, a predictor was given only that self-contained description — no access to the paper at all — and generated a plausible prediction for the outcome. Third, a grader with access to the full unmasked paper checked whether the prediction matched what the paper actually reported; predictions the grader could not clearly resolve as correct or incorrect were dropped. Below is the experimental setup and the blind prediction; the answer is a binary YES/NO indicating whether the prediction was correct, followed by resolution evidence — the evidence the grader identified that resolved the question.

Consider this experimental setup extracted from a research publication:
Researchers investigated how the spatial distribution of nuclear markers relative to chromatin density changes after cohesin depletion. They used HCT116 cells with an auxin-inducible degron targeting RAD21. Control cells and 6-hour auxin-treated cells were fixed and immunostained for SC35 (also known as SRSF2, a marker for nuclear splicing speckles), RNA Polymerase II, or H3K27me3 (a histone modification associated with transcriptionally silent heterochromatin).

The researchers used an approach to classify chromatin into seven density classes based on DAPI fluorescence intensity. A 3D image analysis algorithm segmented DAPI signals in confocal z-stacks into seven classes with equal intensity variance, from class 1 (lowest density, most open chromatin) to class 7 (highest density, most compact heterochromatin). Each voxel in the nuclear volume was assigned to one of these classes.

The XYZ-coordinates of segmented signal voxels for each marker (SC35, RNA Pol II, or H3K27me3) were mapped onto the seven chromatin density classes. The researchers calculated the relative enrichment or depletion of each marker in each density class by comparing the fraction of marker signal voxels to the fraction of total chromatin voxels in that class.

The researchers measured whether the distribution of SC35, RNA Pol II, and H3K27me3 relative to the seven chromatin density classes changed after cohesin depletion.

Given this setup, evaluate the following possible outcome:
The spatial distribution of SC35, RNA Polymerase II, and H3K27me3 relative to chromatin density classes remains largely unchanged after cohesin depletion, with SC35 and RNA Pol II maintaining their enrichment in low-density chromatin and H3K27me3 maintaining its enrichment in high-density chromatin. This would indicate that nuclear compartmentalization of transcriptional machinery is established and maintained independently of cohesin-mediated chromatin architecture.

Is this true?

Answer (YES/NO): YES